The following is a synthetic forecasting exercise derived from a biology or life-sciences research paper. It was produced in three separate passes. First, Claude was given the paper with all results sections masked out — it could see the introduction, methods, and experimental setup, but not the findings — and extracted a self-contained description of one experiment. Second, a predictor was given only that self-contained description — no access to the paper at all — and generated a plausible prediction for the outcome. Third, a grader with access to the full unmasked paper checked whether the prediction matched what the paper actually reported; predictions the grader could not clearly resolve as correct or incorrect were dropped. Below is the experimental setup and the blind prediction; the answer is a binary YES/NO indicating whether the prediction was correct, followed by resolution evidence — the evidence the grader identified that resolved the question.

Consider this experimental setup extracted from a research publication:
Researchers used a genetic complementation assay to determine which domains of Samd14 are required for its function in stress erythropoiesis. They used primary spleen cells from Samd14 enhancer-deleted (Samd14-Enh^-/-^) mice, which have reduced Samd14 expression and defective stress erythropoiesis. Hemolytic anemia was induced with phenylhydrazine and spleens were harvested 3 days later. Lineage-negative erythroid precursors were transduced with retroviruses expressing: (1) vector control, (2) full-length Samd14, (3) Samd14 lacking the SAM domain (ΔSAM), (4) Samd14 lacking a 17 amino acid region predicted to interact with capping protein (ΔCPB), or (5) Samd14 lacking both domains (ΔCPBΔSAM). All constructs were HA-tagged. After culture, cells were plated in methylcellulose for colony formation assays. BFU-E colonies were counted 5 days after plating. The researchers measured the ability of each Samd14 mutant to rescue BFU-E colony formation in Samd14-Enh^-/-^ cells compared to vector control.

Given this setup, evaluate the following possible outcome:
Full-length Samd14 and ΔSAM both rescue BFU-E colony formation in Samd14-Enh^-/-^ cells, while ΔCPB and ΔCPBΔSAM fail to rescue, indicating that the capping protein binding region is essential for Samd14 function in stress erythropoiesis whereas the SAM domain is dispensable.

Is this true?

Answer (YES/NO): NO